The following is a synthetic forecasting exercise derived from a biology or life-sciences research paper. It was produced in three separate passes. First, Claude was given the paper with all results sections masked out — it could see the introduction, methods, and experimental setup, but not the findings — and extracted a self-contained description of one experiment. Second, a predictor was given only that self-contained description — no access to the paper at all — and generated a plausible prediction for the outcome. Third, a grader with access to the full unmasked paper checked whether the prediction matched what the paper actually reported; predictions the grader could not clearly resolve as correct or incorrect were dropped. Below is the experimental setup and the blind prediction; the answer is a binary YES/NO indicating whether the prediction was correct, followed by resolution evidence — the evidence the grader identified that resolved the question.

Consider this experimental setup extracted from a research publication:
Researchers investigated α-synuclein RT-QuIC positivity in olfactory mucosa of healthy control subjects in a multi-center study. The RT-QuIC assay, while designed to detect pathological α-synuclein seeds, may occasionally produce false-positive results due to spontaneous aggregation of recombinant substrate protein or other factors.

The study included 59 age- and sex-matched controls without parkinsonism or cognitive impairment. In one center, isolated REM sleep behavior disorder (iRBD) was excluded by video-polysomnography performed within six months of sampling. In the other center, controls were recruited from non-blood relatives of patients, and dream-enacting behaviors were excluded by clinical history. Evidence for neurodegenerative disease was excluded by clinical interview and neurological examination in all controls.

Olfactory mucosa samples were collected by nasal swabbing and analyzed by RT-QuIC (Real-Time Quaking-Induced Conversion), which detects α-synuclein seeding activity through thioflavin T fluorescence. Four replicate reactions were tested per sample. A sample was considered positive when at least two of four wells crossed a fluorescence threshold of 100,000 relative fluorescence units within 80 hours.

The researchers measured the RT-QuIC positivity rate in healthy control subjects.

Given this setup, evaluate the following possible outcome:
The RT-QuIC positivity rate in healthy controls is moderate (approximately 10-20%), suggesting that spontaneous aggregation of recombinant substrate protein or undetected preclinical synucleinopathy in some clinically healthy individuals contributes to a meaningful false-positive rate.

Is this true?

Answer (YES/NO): YES